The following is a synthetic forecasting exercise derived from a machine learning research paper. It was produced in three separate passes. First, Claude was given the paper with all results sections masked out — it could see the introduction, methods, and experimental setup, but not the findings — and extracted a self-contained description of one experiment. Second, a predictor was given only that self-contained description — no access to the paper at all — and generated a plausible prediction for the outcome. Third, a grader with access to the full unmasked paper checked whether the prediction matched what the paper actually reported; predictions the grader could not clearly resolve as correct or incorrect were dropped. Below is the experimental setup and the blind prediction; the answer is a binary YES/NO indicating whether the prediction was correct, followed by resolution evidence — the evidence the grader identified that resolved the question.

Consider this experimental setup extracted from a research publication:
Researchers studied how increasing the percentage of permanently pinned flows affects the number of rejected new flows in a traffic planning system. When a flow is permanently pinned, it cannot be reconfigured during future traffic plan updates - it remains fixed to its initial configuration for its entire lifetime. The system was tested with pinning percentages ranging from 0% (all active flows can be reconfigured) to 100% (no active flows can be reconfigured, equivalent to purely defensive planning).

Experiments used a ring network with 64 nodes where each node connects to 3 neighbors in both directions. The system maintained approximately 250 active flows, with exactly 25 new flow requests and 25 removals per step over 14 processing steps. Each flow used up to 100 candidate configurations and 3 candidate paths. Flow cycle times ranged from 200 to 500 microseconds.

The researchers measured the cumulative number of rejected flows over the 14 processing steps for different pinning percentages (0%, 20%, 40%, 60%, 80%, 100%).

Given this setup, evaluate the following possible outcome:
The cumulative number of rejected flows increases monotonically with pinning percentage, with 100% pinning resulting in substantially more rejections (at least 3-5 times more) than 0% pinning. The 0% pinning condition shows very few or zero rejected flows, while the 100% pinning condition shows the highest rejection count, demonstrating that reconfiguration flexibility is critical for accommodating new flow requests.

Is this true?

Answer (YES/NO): NO